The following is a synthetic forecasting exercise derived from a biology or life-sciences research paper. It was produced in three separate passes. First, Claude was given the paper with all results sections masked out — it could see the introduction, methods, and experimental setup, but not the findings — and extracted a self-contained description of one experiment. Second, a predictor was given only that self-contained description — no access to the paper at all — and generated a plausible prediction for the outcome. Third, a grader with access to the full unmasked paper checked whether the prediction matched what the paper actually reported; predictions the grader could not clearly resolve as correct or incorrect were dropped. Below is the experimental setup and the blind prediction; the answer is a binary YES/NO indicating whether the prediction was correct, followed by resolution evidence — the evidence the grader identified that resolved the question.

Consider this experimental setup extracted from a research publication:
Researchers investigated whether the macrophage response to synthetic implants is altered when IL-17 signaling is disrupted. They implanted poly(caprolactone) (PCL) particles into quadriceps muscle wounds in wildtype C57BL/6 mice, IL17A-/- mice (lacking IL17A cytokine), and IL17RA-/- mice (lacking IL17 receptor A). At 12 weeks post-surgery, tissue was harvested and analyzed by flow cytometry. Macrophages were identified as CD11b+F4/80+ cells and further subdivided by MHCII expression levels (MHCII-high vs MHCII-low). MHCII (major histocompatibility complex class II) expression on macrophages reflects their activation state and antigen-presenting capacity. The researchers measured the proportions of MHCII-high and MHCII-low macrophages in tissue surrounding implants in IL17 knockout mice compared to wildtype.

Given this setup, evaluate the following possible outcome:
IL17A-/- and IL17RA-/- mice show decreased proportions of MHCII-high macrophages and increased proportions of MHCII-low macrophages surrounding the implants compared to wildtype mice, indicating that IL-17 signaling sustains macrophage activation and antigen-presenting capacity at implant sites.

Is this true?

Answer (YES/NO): NO